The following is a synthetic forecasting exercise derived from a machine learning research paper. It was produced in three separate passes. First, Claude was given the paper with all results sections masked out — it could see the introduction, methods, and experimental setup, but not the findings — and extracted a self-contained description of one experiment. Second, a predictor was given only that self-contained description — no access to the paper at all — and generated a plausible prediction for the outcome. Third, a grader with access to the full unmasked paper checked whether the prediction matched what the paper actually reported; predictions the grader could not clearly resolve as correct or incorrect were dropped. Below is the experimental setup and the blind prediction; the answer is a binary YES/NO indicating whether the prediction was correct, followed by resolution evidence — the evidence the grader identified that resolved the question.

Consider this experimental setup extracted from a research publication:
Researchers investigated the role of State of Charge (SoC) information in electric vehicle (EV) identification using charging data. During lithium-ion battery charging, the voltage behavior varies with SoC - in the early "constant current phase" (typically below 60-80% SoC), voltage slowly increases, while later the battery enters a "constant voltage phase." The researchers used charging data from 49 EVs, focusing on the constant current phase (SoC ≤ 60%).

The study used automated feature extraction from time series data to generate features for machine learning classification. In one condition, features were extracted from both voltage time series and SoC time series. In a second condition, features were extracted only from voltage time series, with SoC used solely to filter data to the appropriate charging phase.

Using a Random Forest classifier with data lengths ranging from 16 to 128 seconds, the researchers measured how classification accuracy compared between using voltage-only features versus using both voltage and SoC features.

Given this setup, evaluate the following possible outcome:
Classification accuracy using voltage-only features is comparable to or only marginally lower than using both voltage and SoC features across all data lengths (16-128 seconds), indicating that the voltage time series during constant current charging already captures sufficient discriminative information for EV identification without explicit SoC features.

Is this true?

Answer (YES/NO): YES